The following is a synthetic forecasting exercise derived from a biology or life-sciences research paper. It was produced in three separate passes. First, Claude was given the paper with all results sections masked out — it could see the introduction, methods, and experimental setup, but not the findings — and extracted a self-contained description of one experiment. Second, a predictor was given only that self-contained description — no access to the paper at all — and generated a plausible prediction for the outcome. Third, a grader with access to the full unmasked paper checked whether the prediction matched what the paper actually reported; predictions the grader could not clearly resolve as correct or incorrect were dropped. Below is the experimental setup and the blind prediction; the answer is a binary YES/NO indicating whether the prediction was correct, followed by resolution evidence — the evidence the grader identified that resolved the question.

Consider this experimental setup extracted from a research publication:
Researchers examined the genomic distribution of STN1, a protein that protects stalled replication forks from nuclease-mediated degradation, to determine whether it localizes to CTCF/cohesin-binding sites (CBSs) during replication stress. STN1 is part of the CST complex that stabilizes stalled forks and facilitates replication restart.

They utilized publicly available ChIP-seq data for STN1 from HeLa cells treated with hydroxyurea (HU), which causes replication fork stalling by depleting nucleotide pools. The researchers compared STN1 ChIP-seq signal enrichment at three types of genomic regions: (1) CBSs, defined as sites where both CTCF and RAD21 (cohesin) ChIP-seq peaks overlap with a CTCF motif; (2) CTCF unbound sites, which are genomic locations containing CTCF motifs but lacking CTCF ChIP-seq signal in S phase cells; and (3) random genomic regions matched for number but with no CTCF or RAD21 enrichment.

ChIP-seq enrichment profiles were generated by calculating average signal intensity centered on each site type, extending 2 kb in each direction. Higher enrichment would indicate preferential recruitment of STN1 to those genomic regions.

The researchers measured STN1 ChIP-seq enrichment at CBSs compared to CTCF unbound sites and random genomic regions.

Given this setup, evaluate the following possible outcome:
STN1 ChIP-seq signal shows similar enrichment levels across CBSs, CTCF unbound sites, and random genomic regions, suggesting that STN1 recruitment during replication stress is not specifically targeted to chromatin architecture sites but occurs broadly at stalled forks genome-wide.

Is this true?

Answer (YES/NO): NO